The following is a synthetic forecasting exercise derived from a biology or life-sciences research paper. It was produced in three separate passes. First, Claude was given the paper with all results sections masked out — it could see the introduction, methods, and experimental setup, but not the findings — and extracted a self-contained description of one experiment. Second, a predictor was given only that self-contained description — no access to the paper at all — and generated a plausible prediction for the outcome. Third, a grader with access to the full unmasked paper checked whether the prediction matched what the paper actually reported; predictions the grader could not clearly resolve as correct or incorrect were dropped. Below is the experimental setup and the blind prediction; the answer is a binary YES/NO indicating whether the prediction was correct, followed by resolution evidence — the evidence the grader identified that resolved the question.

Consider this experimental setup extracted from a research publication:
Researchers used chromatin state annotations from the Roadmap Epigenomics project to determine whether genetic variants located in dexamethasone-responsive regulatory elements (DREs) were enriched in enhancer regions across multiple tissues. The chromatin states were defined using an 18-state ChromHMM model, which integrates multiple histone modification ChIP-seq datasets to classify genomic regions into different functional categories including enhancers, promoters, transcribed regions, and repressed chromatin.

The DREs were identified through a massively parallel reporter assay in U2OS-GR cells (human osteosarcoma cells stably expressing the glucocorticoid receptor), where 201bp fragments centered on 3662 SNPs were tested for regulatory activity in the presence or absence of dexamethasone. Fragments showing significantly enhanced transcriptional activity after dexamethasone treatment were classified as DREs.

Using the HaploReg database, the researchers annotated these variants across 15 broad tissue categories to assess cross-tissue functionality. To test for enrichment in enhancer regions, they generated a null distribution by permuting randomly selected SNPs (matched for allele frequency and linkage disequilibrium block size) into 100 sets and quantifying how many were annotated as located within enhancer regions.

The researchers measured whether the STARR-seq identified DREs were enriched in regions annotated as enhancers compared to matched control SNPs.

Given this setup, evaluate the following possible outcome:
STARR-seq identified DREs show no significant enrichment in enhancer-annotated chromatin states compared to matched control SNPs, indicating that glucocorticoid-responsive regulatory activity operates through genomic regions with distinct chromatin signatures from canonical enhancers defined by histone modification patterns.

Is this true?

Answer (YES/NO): NO